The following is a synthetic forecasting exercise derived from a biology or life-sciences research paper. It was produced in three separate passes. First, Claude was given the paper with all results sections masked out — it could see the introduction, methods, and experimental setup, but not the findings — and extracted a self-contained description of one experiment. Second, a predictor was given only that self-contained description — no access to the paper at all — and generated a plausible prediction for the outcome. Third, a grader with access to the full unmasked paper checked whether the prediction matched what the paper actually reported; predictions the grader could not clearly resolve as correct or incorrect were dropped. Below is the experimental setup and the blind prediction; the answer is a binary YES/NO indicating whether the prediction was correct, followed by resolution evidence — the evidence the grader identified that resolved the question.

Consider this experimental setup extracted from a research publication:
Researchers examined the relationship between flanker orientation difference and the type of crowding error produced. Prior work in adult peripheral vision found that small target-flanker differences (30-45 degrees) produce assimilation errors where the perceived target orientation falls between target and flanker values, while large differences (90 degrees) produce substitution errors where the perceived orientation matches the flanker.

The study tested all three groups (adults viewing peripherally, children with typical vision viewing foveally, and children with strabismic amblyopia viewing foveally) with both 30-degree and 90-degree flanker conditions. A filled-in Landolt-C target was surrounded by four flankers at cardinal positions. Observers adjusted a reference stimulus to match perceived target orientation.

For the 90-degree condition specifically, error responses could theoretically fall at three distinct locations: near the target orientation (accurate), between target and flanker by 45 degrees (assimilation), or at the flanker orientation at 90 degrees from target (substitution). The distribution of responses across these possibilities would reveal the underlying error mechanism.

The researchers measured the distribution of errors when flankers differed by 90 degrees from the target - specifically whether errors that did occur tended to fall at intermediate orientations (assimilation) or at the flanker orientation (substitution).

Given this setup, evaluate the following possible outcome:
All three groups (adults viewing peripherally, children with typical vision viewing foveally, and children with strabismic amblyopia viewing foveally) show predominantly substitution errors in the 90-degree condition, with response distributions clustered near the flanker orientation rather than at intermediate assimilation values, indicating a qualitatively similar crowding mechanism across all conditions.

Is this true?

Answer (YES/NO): YES